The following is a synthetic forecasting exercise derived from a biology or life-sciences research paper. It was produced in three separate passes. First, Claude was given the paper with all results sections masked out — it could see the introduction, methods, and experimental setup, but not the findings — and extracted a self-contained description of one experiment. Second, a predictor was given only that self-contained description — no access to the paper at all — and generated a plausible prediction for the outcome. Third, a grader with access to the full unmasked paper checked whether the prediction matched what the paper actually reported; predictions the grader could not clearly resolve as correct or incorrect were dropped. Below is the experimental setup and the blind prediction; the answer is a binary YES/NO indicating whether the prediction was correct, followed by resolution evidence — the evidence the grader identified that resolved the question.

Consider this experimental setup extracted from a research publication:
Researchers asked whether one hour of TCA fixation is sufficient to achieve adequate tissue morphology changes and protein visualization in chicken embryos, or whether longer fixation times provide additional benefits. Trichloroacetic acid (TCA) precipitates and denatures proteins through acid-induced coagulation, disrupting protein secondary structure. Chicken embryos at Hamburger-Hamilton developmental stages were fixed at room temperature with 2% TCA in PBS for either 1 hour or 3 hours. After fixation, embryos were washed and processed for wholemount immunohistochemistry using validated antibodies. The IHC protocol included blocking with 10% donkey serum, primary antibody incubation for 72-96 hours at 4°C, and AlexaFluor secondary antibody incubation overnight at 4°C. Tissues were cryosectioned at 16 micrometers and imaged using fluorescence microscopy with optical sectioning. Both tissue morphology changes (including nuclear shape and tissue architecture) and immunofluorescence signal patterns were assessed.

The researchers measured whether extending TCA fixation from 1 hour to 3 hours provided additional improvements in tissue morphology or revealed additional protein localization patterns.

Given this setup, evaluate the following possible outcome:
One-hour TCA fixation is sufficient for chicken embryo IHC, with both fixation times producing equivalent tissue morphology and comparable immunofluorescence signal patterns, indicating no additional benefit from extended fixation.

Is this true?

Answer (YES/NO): NO